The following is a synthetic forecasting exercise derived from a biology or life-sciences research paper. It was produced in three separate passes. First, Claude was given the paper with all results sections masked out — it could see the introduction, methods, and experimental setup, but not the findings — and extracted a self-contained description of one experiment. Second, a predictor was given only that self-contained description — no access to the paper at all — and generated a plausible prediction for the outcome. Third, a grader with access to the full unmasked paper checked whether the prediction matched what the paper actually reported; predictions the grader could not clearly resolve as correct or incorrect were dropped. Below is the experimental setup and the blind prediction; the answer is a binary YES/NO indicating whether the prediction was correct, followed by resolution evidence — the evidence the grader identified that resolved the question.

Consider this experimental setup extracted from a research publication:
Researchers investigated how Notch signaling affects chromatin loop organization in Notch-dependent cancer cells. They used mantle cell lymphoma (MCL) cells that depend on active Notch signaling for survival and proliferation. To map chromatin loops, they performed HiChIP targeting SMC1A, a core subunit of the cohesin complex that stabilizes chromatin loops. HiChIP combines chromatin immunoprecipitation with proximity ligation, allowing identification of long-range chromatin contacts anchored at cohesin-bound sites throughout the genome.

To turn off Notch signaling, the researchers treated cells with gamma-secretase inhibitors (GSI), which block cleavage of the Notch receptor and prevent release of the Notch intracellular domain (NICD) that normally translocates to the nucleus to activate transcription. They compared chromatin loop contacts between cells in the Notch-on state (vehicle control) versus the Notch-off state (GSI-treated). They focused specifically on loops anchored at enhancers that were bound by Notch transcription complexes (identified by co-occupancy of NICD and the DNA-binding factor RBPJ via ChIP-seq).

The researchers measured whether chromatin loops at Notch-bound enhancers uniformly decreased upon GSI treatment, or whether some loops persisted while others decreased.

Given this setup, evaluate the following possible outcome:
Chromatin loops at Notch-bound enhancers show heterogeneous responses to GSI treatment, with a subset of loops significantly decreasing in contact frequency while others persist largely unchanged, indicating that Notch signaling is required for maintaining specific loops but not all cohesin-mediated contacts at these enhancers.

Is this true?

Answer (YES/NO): YES